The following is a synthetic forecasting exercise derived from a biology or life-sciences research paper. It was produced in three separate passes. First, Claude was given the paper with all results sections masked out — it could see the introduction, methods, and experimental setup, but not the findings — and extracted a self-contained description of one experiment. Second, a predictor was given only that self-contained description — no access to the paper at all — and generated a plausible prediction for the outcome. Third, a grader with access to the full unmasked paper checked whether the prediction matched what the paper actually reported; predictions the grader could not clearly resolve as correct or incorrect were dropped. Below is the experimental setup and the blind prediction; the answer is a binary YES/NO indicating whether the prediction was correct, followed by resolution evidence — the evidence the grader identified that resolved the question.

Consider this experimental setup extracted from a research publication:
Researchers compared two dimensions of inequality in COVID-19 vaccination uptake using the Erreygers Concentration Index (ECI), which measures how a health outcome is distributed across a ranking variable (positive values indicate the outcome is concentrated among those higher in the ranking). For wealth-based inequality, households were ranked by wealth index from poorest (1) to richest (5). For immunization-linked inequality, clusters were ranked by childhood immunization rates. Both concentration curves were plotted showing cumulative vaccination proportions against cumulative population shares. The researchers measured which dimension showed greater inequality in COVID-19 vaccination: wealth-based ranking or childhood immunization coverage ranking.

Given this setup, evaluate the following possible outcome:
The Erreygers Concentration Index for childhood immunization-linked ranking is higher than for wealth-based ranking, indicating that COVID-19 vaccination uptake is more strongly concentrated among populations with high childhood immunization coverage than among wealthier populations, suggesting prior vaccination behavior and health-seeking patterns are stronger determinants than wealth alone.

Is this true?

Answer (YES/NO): NO